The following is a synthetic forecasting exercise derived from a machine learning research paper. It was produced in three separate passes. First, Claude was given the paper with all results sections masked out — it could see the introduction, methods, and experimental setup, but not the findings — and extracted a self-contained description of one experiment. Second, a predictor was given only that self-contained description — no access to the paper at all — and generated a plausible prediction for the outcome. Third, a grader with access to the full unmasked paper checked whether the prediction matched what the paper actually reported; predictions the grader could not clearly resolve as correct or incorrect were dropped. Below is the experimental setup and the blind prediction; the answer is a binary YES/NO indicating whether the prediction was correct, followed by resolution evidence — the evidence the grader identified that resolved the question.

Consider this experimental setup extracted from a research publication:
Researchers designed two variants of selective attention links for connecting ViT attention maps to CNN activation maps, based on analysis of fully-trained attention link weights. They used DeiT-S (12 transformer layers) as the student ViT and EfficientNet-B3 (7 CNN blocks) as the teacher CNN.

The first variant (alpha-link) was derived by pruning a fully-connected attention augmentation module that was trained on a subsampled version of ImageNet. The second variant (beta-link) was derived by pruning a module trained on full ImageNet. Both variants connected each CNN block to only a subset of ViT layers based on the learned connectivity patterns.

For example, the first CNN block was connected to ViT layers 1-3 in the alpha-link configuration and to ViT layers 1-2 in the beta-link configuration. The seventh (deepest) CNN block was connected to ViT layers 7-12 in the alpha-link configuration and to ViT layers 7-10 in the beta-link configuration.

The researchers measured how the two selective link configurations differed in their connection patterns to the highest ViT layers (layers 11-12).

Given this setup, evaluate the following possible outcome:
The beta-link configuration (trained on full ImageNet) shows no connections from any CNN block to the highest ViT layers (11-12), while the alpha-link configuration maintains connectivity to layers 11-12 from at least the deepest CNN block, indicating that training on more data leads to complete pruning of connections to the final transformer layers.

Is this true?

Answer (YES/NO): YES